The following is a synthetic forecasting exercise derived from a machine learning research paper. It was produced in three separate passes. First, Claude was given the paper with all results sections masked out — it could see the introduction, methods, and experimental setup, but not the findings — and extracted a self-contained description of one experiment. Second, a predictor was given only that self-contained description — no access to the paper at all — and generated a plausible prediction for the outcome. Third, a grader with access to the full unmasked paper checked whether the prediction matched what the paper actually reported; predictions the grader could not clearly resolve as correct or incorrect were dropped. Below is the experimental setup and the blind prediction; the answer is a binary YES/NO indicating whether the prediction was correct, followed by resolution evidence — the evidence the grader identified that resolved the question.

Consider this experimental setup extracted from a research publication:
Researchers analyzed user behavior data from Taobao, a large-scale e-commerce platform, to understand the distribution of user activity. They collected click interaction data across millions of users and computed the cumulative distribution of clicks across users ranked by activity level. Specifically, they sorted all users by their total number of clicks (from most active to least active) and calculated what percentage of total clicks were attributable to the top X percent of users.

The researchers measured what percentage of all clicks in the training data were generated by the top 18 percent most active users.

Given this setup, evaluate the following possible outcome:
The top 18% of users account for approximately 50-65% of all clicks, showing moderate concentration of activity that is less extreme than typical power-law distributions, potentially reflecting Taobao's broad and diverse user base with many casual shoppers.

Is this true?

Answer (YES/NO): NO